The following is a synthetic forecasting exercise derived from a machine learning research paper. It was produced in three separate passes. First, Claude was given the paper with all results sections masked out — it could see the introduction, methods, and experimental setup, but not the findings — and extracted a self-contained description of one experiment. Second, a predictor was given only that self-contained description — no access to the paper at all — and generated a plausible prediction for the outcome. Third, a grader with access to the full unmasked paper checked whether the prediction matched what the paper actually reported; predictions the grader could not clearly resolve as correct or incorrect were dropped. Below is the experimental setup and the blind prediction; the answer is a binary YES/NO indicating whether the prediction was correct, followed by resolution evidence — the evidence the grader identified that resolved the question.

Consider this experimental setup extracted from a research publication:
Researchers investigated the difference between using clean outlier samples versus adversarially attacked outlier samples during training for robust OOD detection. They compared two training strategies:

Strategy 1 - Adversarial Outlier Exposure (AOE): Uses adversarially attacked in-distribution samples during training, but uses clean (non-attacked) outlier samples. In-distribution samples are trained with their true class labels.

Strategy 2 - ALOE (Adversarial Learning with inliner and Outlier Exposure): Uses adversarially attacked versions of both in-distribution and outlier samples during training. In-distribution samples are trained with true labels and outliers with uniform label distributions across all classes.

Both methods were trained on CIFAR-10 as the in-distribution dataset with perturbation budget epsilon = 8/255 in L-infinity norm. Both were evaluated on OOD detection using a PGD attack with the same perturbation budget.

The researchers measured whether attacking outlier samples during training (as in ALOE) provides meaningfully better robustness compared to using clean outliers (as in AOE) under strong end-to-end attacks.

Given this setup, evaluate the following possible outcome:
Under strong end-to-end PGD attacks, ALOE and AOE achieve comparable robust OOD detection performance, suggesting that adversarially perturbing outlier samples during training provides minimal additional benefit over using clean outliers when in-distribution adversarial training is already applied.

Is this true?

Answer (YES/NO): YES